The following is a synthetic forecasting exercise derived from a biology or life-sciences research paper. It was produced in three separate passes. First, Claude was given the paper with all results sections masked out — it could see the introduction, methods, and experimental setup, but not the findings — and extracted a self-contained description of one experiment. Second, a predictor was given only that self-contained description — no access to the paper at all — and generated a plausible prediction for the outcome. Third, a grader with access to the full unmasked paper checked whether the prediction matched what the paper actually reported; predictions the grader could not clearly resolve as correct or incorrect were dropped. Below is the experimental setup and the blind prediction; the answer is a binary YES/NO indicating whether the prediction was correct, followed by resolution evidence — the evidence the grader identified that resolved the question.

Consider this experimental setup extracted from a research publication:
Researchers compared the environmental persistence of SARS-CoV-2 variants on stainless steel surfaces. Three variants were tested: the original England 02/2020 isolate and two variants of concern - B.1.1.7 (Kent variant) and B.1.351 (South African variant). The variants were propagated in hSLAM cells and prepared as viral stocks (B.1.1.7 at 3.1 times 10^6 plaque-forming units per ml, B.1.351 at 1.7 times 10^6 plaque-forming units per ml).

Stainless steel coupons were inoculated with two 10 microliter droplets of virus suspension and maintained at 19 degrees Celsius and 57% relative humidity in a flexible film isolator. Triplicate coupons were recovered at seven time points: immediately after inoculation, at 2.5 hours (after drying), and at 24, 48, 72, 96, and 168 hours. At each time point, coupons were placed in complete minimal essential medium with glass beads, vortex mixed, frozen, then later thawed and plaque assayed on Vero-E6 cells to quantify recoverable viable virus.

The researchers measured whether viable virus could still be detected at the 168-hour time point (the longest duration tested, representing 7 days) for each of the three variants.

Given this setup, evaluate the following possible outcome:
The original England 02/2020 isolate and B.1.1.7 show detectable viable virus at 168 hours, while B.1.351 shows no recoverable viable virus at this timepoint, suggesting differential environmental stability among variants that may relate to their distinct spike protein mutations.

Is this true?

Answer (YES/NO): NO